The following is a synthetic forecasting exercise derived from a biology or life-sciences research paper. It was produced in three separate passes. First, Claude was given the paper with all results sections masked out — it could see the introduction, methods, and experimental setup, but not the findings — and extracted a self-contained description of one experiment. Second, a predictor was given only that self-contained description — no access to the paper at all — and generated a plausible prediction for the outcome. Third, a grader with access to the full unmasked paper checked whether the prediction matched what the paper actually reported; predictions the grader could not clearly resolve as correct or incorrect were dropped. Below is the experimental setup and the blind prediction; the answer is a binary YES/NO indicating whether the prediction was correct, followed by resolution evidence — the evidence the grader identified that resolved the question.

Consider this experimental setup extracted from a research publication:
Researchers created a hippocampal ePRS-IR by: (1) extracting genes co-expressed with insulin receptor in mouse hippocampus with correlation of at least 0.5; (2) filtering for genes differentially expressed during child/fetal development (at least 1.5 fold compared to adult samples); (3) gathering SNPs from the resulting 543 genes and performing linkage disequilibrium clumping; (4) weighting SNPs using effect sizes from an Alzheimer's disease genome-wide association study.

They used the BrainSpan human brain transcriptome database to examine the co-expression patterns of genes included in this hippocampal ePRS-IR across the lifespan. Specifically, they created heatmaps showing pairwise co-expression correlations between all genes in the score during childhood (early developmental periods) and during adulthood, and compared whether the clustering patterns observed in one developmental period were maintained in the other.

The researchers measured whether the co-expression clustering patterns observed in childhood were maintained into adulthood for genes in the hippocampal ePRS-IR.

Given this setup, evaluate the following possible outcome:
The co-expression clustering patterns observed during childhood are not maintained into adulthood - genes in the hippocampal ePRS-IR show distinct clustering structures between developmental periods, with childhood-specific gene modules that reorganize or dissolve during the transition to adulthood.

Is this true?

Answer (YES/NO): YES